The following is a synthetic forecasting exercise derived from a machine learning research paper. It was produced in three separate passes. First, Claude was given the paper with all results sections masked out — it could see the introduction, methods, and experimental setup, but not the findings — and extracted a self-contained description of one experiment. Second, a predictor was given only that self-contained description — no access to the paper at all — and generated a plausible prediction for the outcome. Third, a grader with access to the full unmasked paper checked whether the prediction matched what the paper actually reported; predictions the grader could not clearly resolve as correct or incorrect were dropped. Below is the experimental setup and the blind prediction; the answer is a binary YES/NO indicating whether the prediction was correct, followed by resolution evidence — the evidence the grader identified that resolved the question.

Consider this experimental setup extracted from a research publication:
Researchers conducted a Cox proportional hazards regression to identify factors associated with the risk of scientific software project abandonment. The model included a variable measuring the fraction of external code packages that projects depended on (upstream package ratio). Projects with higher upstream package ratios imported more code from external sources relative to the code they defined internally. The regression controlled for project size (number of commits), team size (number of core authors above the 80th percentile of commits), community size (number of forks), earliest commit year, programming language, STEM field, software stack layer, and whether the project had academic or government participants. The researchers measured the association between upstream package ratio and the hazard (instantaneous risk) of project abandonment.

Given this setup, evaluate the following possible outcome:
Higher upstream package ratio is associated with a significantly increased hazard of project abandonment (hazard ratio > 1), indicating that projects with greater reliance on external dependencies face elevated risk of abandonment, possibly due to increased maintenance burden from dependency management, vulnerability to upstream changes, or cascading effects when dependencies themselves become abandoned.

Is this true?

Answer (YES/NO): NO